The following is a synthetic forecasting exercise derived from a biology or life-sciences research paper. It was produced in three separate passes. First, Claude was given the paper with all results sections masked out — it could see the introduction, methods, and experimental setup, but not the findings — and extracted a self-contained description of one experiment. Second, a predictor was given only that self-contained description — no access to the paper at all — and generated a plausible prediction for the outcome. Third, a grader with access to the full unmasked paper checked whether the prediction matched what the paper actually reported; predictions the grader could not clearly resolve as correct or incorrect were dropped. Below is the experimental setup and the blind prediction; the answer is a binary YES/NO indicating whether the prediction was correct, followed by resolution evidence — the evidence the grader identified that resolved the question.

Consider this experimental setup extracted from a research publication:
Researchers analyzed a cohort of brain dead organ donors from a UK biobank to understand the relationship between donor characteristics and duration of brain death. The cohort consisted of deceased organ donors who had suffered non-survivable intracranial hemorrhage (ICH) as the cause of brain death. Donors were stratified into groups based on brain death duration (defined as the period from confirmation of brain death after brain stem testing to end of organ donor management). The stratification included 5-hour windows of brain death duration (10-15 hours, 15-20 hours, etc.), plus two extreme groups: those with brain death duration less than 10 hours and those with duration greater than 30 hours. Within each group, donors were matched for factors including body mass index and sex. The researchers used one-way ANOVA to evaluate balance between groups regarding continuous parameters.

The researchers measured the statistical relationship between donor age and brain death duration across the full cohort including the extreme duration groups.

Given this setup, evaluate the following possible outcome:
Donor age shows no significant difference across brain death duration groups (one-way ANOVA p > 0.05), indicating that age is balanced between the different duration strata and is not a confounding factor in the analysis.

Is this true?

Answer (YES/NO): NO